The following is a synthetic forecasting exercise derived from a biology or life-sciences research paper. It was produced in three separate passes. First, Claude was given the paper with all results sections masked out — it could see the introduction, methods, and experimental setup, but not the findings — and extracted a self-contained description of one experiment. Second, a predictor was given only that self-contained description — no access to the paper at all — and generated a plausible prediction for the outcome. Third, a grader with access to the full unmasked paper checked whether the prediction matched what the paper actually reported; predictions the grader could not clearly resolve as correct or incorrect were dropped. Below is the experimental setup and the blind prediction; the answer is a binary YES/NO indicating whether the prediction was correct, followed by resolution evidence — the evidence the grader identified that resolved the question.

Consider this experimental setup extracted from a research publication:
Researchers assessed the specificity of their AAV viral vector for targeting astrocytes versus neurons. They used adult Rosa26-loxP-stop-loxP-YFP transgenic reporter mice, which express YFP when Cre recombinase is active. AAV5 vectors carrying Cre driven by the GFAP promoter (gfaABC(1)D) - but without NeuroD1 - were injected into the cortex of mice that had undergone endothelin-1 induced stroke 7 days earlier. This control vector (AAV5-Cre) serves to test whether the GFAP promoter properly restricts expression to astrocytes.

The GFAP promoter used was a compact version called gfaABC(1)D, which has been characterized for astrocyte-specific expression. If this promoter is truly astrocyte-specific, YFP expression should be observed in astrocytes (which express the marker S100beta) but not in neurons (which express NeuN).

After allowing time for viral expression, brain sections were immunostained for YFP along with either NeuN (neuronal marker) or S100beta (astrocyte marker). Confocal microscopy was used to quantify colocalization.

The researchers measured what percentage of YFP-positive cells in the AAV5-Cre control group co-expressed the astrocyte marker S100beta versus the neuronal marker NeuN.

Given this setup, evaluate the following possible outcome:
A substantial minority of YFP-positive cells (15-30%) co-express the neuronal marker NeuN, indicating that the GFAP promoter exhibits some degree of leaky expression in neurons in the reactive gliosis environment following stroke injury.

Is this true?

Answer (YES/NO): NO